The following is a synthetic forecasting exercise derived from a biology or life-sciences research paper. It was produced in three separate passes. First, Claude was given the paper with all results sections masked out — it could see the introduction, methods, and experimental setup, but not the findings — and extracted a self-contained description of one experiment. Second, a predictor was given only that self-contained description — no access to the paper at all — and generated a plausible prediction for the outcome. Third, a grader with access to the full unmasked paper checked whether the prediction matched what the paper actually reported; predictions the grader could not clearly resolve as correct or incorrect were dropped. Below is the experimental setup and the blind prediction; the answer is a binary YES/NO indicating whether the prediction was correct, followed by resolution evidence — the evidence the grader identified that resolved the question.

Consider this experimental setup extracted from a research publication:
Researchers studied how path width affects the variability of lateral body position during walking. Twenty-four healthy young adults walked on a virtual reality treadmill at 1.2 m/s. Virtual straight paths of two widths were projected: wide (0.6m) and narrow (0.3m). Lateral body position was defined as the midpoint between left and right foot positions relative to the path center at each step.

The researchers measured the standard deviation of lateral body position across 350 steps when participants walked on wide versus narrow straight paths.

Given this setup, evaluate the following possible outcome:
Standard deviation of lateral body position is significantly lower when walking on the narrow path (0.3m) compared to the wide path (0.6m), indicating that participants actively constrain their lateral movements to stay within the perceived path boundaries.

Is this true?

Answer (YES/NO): YES